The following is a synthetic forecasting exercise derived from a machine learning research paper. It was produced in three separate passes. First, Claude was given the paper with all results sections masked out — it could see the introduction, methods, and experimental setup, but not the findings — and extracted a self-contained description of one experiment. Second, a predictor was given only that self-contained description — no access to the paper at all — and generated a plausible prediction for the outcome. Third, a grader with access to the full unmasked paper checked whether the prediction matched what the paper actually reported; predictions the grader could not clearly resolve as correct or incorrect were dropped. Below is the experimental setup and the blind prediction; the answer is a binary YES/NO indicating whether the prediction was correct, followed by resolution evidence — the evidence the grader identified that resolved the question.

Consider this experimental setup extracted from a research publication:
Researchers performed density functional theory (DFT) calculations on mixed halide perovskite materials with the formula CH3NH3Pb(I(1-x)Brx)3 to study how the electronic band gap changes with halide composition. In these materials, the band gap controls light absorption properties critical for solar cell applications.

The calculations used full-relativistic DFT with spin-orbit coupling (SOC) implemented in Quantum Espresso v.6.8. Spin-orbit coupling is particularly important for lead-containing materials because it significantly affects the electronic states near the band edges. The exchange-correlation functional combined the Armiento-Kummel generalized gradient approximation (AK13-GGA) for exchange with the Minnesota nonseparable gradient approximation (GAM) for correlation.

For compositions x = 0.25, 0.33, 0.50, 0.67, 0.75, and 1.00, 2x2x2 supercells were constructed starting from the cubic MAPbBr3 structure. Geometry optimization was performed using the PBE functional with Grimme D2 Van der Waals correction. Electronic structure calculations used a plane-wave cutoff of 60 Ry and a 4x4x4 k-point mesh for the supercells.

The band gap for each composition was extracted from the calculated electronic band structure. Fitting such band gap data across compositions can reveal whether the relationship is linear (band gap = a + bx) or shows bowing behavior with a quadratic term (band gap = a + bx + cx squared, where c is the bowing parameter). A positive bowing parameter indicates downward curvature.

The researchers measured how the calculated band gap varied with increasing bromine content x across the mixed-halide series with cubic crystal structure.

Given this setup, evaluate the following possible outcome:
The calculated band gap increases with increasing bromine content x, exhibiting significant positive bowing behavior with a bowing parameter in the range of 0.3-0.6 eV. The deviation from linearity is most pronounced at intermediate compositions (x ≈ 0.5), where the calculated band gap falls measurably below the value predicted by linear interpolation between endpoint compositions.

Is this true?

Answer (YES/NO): NO